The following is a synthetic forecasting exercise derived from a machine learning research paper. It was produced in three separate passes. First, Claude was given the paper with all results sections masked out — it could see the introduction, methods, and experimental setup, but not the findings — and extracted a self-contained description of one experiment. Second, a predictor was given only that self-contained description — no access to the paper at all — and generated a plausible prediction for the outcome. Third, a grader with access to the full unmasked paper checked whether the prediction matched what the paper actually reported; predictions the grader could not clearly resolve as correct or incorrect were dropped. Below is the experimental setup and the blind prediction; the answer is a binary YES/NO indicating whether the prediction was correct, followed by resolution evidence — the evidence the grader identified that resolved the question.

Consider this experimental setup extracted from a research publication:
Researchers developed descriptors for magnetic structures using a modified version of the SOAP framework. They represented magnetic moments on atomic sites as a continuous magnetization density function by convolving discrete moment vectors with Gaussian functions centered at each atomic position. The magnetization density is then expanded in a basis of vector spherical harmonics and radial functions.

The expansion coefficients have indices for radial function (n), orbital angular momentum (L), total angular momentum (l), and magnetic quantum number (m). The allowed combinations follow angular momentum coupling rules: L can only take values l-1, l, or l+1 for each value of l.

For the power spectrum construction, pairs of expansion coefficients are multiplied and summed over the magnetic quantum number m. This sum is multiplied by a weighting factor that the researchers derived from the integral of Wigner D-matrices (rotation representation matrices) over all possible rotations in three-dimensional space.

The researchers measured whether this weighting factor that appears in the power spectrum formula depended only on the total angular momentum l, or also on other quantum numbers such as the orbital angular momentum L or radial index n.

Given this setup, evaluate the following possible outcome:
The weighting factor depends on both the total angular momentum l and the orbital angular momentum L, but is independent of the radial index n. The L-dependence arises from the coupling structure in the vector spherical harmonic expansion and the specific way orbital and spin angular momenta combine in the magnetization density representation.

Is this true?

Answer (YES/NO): NO